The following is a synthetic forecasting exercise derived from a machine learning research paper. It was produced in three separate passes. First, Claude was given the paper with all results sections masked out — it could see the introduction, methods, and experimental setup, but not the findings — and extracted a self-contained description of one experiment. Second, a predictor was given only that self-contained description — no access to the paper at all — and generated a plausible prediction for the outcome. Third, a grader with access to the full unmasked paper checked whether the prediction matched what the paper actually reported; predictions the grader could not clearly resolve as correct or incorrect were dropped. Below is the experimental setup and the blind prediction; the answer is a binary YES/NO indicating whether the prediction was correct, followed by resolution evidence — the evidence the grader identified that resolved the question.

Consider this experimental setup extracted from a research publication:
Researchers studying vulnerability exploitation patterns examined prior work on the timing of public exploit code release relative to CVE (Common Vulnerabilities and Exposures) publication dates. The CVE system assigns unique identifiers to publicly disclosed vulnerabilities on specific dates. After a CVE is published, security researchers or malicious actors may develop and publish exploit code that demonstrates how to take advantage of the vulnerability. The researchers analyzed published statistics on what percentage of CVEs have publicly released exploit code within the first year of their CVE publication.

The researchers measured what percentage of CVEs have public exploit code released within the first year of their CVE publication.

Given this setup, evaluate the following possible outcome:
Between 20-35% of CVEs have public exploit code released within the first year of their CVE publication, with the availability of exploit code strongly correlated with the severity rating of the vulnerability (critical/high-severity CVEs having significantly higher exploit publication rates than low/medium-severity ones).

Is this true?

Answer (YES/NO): NO